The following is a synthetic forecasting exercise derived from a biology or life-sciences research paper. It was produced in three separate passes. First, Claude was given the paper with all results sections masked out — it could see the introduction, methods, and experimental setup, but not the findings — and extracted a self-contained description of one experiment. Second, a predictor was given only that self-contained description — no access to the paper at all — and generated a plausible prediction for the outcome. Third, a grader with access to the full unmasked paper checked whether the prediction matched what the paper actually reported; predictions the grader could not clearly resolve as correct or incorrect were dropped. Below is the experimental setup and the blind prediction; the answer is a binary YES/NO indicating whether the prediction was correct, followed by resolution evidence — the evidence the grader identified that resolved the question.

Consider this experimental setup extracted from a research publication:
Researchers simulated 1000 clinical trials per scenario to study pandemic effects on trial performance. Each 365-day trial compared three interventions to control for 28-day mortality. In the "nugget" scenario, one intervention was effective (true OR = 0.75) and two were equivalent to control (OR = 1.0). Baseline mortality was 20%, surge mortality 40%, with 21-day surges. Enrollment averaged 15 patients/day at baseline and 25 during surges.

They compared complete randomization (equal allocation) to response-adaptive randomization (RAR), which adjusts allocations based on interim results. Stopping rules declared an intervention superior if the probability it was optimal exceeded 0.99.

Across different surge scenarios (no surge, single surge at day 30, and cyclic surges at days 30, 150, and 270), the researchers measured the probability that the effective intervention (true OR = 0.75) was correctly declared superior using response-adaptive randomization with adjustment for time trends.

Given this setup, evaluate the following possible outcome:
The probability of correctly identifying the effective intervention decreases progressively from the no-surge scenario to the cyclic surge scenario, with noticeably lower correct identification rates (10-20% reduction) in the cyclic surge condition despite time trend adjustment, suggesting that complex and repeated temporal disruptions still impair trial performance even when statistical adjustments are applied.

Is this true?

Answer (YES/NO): NO